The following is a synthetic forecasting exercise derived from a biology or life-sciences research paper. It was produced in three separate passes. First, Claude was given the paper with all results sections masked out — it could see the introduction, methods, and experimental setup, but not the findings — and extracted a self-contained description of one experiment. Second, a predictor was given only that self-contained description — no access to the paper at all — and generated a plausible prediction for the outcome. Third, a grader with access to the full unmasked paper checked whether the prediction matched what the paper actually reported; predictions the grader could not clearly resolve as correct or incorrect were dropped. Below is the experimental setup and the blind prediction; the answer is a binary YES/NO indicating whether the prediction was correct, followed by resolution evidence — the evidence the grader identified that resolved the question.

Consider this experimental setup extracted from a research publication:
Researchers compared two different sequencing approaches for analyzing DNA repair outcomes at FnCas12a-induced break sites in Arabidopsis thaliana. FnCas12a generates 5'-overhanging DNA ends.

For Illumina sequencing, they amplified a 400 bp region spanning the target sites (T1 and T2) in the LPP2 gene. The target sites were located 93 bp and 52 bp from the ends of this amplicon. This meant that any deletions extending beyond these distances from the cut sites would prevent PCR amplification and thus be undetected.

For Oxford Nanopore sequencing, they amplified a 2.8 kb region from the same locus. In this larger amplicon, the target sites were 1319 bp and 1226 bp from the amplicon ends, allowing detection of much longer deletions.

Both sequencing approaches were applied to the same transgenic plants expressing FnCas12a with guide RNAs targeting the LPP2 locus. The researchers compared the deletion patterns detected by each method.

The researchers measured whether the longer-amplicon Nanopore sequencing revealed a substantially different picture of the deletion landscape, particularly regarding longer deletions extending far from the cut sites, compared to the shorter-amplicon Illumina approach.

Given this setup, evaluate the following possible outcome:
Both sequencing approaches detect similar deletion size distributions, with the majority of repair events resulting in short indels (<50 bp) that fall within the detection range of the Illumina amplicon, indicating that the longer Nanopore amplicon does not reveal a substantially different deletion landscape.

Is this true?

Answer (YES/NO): YES